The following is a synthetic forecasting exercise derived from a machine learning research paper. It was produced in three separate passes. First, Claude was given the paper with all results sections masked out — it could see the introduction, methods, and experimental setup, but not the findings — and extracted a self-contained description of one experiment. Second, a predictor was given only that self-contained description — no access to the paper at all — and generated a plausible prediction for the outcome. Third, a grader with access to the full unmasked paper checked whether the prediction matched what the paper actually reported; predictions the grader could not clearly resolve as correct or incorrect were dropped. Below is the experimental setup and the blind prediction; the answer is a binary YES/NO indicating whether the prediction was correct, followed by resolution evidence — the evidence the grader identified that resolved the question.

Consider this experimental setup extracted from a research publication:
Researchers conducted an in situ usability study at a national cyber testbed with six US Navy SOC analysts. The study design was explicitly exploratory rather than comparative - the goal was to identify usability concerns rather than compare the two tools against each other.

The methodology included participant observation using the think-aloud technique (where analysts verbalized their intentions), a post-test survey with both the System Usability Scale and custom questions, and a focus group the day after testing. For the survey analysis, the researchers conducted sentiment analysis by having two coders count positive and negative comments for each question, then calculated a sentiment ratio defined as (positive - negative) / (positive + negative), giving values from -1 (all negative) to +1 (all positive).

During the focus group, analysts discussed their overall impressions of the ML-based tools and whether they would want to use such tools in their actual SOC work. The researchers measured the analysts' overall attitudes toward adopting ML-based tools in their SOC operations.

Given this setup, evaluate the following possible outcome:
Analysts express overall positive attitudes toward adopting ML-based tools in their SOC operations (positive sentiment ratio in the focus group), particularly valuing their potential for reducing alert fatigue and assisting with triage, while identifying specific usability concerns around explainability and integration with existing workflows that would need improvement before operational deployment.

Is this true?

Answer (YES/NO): NO